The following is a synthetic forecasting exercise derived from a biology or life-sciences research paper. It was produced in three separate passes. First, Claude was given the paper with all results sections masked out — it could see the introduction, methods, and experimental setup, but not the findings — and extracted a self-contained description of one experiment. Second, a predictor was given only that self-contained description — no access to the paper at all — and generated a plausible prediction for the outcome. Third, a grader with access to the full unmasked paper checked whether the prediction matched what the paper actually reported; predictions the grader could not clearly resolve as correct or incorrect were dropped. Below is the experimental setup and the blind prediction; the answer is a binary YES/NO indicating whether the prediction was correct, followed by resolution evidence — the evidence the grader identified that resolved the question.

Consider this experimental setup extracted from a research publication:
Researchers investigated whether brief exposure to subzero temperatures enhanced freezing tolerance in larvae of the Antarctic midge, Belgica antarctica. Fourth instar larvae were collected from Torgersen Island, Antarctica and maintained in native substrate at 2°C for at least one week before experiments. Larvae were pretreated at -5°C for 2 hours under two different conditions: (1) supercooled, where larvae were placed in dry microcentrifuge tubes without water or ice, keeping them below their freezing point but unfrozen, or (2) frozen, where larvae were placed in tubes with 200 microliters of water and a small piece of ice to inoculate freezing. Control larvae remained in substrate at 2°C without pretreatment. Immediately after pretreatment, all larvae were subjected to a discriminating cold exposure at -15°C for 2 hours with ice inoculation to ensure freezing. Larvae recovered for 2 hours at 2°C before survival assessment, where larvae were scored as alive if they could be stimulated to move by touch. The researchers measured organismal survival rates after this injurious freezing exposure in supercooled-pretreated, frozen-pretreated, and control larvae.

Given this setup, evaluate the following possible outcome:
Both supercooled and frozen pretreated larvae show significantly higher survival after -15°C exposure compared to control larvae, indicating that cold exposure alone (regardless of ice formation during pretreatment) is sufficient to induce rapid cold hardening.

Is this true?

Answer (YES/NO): YES